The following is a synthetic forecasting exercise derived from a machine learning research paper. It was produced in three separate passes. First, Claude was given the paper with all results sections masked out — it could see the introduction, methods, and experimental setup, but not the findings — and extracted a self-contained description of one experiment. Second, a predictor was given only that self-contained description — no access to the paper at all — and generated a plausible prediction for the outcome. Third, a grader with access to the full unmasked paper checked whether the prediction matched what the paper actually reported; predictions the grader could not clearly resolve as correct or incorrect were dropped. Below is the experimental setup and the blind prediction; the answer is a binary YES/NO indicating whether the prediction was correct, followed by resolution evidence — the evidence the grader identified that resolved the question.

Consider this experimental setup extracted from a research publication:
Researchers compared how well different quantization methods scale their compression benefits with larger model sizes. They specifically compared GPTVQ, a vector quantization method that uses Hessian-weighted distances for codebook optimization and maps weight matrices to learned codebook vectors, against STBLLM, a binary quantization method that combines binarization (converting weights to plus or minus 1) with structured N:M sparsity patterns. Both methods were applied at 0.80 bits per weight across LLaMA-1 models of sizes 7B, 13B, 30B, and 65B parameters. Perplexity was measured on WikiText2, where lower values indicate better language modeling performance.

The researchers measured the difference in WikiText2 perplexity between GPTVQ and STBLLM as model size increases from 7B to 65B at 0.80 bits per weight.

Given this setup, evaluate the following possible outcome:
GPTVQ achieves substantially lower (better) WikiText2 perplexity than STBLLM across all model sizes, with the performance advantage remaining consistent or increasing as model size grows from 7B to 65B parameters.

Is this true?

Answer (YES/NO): NO